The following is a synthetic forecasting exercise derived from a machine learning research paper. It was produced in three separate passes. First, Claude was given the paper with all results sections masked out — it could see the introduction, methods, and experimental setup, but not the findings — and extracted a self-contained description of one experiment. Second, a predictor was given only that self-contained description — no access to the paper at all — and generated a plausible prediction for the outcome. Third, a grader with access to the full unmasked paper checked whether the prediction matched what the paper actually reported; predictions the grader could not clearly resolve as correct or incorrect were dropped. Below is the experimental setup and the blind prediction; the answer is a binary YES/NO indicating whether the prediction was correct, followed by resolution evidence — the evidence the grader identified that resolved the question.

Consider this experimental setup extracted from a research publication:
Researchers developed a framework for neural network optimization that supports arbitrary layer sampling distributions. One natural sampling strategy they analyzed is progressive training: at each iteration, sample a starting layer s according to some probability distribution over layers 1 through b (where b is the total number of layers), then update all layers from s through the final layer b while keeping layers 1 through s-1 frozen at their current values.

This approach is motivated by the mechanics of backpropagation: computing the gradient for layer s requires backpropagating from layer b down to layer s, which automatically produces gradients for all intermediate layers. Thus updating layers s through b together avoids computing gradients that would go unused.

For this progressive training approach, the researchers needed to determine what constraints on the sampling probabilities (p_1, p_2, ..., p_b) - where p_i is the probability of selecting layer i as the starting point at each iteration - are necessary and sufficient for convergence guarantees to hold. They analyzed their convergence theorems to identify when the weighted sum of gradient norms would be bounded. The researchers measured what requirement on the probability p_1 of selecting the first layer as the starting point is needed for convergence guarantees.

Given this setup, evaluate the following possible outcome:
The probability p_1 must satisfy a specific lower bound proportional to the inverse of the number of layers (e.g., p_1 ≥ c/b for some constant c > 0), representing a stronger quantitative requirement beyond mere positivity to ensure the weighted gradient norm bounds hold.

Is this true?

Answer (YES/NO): NO